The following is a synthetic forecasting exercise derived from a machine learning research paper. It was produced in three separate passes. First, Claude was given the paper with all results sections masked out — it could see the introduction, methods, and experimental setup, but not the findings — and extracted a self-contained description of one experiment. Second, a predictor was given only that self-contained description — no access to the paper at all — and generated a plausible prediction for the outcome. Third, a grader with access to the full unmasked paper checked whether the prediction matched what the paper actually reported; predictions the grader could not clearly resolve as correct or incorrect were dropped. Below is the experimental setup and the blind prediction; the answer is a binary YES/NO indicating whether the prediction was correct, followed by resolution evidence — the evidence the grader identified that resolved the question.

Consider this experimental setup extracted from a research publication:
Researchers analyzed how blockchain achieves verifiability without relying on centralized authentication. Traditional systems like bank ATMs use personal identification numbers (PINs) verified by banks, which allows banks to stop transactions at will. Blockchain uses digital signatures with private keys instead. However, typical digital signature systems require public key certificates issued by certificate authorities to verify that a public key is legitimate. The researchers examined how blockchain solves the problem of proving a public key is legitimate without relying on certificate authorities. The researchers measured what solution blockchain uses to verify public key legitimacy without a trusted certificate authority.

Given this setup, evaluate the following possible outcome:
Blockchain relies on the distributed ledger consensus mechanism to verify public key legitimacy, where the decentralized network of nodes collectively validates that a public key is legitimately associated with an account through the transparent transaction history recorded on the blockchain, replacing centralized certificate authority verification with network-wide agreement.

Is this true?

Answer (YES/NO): NO